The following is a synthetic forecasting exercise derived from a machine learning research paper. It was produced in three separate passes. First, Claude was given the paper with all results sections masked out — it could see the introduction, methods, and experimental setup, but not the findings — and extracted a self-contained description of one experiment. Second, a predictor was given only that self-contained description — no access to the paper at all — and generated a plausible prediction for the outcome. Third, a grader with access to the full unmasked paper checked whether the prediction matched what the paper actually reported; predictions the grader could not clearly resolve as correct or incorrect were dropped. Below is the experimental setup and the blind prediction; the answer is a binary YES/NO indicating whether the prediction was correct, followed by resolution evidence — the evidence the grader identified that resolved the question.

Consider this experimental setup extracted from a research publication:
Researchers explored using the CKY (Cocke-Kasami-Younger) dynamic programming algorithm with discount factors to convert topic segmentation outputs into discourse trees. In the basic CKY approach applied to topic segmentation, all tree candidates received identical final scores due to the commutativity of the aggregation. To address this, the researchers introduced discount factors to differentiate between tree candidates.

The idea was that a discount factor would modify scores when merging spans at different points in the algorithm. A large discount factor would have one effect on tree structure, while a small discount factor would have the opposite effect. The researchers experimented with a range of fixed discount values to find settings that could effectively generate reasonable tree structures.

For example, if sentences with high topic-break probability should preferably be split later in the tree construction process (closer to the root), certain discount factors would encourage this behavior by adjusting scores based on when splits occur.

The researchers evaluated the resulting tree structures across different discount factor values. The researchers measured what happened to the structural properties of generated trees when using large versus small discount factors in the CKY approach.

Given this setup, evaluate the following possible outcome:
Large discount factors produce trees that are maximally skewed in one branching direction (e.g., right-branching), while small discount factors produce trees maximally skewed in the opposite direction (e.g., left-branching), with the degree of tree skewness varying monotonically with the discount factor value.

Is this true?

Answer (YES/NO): NO